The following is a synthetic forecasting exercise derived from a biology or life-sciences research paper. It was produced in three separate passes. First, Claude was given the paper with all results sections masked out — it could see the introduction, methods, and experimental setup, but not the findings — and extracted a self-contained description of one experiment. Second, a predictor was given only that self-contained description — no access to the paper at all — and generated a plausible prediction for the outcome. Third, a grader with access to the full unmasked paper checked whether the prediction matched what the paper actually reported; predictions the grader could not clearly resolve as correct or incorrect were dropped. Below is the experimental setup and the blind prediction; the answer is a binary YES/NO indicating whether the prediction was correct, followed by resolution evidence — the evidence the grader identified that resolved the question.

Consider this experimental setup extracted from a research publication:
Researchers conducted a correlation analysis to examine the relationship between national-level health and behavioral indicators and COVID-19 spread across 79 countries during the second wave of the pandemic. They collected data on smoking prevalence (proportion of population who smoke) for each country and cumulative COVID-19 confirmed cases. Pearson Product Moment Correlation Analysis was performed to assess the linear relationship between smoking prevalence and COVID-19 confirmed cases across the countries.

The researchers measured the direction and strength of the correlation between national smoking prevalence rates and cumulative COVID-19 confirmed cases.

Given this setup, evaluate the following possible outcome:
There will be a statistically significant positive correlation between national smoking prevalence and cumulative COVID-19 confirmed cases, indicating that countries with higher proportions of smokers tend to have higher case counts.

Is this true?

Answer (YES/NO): NO